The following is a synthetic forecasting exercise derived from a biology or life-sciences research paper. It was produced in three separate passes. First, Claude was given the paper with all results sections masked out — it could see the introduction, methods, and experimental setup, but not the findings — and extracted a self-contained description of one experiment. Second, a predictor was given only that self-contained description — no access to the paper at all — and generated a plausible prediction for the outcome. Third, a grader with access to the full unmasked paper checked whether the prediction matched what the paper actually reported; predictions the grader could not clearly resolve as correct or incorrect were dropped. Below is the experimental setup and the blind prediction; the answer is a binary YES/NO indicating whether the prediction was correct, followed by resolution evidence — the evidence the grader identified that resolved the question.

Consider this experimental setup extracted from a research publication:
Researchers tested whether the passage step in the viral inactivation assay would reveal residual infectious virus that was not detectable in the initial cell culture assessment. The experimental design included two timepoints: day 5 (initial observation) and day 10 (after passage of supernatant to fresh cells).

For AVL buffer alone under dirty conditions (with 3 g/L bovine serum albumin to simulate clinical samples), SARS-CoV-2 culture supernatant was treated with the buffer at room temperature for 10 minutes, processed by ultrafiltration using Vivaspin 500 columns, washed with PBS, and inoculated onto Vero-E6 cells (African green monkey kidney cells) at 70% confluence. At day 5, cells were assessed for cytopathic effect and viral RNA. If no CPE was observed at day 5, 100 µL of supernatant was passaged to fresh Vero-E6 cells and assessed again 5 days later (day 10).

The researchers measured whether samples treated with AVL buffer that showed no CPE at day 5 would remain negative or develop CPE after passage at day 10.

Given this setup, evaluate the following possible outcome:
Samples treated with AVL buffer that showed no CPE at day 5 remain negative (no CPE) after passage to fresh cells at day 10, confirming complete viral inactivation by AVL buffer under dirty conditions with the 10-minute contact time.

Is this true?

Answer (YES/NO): NO